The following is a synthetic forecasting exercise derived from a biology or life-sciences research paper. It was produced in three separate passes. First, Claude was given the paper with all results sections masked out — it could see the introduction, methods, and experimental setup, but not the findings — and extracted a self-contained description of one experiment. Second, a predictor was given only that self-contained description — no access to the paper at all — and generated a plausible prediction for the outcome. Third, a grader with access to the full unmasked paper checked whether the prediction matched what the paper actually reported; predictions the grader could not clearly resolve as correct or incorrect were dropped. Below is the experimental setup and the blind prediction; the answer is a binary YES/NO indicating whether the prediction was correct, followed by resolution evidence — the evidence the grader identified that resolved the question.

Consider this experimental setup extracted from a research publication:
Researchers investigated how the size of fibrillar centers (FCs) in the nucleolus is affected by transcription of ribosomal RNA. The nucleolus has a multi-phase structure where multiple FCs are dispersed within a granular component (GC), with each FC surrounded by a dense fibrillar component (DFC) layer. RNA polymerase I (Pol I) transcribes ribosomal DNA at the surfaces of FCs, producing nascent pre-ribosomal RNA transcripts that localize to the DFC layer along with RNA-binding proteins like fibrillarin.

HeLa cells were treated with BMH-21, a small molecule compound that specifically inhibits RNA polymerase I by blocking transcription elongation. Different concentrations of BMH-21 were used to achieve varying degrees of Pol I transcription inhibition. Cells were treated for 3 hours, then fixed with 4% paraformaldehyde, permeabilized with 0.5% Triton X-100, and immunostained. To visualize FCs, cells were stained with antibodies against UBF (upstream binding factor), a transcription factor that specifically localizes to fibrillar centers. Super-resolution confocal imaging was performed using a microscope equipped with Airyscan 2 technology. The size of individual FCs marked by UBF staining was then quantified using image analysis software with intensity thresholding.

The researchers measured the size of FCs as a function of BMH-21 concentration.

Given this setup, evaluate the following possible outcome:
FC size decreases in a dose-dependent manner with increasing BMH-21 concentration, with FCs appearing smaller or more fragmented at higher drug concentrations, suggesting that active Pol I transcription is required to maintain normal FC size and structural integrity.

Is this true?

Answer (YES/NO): NO